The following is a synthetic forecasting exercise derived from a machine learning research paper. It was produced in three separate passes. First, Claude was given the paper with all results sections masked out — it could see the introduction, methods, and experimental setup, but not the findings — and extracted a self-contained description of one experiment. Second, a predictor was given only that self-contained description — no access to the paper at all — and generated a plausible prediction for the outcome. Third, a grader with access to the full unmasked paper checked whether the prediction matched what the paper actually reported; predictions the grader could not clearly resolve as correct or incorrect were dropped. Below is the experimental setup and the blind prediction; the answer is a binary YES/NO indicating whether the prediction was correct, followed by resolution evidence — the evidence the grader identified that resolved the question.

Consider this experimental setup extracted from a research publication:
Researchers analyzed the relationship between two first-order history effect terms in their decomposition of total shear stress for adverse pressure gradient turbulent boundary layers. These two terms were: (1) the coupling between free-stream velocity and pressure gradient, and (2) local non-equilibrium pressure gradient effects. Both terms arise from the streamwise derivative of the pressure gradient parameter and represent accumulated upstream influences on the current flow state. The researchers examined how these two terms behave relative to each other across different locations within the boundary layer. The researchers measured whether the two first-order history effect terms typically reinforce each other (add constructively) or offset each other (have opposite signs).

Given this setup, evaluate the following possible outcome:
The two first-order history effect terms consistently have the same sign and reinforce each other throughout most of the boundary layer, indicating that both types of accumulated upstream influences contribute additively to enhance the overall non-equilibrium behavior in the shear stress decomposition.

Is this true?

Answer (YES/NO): NO